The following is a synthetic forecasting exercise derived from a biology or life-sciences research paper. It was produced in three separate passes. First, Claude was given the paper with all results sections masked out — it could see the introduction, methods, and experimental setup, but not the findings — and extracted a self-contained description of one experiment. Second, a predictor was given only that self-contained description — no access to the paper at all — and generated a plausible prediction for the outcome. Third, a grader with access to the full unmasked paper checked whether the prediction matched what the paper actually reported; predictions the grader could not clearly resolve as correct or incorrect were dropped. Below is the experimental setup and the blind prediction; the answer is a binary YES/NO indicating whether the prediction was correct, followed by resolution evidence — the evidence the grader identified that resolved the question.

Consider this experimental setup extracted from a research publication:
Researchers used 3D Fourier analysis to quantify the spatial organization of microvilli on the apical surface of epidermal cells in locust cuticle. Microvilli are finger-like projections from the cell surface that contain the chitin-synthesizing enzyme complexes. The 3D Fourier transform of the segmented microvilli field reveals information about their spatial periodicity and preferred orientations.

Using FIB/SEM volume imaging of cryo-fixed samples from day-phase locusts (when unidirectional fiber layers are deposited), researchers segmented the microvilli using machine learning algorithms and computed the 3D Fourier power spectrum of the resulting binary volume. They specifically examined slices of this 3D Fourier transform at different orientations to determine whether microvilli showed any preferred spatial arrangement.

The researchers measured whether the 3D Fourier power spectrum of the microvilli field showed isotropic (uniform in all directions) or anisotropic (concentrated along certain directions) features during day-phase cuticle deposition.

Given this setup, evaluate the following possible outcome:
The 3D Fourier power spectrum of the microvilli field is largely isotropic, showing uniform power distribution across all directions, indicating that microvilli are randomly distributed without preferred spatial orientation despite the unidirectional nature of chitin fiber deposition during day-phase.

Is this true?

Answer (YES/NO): NO